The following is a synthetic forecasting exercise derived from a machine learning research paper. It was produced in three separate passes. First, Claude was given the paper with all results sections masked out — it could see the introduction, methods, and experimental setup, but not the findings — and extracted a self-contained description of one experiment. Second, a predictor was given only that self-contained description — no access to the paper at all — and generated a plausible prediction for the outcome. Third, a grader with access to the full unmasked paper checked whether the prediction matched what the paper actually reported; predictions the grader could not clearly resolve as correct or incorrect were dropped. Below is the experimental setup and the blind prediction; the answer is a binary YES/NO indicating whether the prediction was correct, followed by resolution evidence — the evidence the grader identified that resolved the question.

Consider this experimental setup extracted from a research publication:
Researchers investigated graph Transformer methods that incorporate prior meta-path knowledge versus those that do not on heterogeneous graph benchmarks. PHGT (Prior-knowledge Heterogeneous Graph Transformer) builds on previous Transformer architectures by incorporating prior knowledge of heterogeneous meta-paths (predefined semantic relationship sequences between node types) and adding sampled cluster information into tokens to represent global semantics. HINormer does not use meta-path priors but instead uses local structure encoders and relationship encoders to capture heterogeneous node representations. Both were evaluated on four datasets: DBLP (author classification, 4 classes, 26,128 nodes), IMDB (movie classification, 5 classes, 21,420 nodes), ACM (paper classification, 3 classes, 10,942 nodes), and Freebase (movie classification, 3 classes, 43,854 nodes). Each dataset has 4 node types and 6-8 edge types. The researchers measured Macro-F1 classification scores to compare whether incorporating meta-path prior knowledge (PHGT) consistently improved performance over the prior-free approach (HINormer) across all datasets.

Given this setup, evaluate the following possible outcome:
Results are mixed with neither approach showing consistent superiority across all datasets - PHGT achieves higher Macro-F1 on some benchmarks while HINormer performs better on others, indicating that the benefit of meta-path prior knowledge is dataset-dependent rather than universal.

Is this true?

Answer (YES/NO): YES